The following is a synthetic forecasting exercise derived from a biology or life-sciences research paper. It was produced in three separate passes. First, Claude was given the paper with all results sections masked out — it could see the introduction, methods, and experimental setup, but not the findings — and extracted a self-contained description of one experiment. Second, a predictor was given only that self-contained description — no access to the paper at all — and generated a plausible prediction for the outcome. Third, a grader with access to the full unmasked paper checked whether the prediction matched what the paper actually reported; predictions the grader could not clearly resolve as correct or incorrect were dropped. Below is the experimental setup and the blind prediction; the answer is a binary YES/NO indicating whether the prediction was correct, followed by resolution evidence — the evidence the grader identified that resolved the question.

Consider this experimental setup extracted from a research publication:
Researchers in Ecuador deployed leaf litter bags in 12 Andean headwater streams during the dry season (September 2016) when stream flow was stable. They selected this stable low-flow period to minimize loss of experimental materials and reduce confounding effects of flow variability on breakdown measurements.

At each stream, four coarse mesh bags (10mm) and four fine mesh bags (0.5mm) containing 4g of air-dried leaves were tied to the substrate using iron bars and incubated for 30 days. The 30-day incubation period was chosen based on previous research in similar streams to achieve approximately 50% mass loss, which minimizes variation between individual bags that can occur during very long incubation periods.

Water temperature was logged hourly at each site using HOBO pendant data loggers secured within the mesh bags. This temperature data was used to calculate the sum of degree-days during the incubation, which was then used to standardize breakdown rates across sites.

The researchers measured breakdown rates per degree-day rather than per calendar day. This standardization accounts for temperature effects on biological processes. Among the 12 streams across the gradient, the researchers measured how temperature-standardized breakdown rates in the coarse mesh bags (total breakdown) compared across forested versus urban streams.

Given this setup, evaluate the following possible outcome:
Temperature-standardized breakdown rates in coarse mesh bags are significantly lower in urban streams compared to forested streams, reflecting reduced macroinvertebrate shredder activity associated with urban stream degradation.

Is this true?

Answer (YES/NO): YES